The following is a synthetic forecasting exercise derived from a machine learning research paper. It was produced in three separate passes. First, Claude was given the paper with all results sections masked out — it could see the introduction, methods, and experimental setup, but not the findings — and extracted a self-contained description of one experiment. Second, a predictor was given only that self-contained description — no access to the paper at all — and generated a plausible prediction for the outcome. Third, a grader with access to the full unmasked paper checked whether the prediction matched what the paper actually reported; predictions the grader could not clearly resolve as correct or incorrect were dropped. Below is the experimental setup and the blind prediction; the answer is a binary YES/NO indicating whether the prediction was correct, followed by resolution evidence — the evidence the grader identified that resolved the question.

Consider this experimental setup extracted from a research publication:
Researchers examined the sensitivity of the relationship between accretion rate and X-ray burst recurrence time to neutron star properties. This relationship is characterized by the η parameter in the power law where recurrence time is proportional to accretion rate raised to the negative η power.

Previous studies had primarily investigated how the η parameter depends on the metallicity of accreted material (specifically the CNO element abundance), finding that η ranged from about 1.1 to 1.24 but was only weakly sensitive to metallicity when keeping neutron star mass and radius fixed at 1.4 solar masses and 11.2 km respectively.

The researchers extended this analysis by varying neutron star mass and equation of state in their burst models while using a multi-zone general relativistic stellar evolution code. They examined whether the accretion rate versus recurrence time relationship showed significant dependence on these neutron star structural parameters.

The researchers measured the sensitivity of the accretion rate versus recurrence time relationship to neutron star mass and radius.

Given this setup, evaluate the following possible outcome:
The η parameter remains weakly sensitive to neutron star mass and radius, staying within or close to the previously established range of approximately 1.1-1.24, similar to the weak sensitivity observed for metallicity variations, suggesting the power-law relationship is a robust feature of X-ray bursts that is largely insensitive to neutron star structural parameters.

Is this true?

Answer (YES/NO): NO